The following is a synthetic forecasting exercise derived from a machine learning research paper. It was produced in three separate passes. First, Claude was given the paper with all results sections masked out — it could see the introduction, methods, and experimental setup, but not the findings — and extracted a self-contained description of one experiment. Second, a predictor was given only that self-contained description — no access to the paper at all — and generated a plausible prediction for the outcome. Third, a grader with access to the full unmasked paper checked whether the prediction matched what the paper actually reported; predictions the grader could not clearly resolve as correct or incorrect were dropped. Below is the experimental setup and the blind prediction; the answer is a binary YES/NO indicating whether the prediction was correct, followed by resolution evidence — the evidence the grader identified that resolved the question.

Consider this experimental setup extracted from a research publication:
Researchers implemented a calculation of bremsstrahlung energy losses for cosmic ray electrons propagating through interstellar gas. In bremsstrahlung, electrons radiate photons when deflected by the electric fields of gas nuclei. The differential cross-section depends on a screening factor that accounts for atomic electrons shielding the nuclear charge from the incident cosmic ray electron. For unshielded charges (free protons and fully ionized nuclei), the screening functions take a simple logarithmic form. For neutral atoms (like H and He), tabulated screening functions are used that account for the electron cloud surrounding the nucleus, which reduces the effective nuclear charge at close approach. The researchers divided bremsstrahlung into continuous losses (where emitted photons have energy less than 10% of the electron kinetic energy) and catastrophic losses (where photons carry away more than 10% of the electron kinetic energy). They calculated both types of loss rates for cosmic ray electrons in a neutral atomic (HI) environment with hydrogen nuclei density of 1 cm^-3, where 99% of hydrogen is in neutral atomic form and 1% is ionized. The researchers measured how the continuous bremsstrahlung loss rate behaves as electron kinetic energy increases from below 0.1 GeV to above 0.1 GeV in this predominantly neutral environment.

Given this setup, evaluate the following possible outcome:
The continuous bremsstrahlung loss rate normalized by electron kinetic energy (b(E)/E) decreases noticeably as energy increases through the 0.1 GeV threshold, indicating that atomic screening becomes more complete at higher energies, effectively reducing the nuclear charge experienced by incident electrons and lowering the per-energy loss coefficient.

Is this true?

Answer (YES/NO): YES